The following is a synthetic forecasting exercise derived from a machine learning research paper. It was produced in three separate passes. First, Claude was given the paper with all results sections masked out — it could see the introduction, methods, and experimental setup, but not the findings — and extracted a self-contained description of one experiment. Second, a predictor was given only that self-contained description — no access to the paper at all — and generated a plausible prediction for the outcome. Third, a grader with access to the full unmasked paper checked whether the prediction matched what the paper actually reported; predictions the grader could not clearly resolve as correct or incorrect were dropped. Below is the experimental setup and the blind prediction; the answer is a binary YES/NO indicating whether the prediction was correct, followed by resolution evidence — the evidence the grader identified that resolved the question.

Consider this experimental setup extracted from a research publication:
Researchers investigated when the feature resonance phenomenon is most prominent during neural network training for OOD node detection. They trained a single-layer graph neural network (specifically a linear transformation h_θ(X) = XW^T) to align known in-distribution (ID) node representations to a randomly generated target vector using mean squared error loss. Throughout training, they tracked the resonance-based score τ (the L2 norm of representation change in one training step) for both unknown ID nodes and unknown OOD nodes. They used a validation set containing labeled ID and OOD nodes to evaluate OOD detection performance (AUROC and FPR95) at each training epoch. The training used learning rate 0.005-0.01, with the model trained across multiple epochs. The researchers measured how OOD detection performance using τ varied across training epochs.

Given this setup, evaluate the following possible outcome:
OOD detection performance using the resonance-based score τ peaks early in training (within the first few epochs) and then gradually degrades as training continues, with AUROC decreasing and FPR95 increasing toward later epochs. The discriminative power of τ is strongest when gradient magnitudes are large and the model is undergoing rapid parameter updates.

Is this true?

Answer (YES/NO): NO